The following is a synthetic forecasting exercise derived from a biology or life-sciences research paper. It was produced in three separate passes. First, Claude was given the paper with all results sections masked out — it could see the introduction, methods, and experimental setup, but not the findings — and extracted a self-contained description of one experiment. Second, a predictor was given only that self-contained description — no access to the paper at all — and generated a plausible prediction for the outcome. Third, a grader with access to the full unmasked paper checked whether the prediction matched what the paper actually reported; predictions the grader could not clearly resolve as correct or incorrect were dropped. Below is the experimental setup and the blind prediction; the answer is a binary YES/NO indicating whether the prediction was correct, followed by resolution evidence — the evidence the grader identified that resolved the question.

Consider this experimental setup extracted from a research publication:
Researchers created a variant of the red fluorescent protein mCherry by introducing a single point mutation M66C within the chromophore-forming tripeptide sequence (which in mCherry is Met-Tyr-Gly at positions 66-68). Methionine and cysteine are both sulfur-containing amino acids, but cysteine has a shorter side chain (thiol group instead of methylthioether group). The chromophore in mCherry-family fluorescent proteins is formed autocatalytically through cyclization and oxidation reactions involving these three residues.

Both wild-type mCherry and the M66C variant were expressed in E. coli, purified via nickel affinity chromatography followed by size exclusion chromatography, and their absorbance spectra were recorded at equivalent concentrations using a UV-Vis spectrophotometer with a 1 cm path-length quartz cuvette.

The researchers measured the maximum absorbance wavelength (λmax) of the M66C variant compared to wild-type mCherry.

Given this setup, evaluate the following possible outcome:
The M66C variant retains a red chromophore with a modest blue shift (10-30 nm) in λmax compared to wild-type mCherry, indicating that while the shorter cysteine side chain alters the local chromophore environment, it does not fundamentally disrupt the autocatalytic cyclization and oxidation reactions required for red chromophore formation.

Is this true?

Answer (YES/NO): YES